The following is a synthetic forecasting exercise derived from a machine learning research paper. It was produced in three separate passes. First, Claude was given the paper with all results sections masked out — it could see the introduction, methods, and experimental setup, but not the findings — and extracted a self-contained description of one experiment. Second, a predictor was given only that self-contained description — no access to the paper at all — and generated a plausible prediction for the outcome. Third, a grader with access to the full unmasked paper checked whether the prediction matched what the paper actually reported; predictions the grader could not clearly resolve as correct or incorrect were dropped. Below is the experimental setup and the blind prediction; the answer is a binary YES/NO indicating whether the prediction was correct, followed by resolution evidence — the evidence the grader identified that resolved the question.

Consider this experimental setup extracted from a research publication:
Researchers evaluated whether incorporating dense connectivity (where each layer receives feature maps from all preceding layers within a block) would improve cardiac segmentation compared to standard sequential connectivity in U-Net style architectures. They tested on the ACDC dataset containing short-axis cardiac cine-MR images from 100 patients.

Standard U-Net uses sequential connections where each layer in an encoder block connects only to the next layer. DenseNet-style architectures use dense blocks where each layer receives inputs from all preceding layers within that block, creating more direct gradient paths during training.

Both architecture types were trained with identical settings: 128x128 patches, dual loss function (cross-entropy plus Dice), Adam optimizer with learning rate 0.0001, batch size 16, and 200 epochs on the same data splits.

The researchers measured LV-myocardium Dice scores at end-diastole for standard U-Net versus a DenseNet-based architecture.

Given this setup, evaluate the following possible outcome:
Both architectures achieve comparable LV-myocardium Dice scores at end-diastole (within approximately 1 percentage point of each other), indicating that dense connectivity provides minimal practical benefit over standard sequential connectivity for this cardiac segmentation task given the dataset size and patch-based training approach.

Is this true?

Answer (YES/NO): NO